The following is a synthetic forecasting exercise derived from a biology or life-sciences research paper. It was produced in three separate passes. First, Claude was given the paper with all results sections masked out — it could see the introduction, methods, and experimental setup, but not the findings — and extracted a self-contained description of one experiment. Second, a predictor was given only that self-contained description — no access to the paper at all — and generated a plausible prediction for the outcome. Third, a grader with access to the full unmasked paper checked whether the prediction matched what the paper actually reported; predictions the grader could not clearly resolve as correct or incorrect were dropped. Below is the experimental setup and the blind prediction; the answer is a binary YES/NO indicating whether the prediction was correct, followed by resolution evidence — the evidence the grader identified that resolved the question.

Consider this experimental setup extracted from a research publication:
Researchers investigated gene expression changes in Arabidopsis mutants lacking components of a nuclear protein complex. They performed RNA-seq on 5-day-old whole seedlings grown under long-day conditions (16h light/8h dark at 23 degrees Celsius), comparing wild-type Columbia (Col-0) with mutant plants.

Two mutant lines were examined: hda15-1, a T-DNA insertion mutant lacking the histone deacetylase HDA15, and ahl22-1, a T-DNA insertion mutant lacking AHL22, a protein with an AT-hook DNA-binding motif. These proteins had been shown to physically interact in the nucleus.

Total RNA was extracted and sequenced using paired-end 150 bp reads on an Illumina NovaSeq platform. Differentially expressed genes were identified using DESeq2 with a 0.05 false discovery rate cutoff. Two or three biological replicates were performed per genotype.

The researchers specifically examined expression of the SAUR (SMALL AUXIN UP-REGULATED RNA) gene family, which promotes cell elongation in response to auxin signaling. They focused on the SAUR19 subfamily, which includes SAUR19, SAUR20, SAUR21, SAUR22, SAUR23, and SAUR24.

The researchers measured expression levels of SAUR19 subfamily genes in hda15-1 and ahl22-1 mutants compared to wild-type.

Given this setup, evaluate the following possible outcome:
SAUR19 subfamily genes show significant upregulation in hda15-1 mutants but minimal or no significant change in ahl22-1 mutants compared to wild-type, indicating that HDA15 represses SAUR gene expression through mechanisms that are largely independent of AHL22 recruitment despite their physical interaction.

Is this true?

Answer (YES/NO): NO